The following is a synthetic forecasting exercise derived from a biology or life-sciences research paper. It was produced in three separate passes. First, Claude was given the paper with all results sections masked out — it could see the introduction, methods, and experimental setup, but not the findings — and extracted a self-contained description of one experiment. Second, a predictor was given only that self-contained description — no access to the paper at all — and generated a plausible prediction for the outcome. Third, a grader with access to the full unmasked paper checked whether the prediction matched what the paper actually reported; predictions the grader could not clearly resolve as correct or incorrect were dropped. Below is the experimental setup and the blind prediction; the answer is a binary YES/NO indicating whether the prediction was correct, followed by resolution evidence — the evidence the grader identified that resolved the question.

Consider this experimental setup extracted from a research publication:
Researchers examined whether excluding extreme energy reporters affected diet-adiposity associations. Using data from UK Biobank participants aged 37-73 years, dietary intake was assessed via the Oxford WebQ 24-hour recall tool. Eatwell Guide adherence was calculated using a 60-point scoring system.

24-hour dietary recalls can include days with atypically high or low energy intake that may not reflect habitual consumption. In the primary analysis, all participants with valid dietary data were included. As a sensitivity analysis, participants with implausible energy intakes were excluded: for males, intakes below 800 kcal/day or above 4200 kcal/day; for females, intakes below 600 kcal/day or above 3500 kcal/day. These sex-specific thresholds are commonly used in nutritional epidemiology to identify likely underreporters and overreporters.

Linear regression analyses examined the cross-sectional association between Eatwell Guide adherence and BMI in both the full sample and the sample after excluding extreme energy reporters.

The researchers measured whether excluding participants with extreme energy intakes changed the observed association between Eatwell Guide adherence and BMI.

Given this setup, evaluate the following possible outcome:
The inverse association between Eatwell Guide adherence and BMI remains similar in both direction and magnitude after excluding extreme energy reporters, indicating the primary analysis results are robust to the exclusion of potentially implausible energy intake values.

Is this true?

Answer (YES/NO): YES